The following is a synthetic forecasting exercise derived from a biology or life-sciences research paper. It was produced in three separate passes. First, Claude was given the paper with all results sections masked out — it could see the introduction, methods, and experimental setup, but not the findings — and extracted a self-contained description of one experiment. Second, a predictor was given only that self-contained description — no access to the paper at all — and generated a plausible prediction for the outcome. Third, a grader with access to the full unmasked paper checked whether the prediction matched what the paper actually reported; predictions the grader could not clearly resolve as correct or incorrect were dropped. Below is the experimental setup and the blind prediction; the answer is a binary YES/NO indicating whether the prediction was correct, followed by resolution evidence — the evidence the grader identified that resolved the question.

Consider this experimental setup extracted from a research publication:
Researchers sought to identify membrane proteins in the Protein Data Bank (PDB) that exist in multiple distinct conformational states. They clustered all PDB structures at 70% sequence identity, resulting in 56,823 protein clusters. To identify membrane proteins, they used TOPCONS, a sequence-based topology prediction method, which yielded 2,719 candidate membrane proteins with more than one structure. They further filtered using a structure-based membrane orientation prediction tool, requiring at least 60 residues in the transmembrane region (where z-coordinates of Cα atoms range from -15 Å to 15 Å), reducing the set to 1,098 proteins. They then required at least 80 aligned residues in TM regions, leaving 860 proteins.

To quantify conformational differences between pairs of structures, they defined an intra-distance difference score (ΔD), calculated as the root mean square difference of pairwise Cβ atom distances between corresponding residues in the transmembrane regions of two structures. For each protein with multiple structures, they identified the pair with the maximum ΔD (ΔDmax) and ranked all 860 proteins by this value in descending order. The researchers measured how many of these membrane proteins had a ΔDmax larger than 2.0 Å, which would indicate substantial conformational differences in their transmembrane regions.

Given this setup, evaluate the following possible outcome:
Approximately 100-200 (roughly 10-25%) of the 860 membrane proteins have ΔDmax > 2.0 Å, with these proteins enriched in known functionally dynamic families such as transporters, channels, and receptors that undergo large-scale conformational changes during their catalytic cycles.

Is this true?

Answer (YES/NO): NO